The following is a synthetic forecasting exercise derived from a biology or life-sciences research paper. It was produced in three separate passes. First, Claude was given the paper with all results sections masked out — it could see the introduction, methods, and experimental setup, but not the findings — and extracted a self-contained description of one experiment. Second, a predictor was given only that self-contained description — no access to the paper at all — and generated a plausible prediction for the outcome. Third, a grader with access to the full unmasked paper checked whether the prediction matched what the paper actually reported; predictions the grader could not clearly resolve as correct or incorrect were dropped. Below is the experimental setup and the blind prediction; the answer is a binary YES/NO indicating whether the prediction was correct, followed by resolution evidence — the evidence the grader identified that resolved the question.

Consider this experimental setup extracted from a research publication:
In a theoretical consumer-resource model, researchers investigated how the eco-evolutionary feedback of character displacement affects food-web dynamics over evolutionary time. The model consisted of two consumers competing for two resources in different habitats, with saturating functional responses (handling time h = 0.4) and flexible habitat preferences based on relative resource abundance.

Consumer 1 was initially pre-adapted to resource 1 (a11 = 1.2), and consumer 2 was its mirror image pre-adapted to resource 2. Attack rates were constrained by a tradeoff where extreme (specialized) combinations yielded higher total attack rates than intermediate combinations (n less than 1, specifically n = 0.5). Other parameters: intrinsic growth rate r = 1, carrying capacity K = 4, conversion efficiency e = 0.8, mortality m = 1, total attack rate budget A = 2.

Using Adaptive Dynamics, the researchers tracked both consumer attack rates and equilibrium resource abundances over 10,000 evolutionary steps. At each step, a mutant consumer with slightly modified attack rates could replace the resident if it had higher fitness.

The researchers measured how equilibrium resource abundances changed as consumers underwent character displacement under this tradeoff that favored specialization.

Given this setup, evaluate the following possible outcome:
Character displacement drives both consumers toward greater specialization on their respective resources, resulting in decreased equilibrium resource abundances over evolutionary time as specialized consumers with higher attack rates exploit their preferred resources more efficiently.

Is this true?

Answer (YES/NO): YES